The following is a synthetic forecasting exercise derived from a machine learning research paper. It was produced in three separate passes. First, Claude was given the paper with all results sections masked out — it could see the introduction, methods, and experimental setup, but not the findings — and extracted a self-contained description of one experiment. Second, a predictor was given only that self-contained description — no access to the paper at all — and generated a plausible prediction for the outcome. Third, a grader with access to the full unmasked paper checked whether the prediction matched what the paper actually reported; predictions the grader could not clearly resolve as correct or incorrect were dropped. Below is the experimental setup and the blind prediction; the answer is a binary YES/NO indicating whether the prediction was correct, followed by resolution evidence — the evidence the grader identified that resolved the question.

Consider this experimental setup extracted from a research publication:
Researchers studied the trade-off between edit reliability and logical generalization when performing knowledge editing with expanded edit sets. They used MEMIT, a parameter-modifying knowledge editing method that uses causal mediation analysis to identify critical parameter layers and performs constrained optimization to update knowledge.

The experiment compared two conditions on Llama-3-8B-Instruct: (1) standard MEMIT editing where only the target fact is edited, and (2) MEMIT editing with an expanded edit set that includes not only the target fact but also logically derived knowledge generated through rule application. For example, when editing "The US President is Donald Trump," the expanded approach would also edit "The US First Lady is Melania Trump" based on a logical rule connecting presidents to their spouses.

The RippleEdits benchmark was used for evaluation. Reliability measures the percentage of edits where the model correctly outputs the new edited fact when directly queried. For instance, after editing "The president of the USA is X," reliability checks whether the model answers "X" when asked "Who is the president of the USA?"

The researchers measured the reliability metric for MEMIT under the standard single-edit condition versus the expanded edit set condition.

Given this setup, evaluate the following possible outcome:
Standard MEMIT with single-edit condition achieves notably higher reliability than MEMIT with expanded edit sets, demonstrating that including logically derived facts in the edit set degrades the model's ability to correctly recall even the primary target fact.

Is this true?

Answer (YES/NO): YES